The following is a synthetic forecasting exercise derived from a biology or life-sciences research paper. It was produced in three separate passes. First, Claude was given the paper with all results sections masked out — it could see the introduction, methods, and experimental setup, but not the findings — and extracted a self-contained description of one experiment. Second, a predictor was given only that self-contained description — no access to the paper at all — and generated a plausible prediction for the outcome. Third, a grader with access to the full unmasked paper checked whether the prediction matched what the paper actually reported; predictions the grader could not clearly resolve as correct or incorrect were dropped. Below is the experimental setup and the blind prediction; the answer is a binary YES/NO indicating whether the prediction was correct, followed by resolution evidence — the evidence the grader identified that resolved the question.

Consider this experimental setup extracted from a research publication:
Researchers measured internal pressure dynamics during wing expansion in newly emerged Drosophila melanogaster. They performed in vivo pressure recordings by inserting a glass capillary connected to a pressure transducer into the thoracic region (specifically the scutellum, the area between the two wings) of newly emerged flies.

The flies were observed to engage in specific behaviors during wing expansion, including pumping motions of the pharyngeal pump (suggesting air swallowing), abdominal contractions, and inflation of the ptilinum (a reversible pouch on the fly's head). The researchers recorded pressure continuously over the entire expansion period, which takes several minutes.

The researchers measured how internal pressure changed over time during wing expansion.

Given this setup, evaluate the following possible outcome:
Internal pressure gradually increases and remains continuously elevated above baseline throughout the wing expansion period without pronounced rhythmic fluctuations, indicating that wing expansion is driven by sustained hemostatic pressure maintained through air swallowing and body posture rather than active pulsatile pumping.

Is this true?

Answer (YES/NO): YES